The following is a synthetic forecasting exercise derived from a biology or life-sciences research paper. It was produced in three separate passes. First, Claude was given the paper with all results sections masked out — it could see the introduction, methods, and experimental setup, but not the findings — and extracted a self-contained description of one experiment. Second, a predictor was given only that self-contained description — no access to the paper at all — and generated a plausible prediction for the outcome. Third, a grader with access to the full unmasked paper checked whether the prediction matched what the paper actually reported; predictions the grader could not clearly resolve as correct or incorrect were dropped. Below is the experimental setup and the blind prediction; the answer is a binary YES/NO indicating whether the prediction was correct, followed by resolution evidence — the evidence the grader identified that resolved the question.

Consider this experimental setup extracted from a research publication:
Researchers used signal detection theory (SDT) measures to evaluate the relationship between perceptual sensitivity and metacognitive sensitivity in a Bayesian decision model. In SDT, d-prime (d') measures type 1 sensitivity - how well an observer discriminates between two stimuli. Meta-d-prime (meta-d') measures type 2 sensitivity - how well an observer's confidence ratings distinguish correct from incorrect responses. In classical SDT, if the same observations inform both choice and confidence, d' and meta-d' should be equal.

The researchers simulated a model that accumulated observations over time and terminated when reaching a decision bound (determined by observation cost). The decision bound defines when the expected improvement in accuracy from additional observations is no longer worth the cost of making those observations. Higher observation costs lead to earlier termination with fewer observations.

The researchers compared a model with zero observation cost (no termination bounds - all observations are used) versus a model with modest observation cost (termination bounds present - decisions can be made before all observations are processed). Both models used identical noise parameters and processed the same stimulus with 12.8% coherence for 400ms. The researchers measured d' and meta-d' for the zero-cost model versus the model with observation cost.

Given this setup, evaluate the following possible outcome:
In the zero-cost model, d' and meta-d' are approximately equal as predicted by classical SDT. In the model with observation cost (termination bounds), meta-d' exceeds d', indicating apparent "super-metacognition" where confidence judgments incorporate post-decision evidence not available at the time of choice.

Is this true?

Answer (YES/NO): NO